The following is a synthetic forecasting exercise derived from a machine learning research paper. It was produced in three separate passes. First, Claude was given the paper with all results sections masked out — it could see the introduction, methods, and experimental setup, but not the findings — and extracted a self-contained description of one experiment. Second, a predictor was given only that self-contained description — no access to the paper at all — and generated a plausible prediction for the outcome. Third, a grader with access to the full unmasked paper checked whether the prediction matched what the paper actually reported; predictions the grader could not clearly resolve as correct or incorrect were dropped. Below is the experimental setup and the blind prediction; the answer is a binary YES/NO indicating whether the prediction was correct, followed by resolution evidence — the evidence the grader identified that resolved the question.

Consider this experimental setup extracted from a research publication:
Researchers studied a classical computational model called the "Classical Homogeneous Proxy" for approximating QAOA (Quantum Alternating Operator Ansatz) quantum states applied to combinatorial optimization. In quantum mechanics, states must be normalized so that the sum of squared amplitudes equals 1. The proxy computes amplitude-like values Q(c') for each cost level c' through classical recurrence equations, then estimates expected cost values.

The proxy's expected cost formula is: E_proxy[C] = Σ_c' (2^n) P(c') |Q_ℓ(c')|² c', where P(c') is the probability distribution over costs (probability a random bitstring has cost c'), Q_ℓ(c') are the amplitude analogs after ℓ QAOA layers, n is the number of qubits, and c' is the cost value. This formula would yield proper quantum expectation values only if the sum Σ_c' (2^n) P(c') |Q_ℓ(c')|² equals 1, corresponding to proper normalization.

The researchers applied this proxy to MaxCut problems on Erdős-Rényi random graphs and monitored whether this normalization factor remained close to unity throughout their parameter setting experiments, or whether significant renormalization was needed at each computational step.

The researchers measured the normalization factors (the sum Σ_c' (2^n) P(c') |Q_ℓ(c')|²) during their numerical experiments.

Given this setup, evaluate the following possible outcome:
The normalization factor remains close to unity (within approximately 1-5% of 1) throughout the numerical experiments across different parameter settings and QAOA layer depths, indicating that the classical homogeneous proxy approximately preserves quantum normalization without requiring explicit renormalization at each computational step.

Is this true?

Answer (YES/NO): YES